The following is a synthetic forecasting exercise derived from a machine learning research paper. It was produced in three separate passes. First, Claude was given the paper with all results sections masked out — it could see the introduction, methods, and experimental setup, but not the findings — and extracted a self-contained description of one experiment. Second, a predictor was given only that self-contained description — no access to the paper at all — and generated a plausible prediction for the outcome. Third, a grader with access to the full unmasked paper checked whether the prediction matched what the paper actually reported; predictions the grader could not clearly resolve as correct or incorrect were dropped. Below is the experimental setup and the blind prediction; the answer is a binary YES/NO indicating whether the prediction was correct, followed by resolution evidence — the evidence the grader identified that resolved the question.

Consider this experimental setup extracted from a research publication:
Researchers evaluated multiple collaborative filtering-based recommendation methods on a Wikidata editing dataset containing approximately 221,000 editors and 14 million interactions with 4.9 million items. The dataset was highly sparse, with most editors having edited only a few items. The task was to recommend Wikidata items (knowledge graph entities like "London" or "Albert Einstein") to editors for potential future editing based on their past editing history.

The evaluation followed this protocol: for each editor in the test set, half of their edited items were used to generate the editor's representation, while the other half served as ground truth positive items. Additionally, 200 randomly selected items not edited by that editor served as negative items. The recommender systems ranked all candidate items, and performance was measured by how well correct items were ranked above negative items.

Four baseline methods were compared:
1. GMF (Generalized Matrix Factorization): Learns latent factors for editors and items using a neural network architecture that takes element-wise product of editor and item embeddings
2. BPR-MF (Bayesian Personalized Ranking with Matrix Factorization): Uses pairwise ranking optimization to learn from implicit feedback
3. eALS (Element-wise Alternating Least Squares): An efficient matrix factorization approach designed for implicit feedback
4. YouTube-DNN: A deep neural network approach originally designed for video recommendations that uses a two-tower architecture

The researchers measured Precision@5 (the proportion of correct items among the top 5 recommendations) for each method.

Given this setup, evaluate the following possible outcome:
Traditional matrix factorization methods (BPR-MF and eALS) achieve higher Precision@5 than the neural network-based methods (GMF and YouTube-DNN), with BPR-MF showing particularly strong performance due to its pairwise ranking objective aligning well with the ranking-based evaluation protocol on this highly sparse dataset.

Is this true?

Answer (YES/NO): NO